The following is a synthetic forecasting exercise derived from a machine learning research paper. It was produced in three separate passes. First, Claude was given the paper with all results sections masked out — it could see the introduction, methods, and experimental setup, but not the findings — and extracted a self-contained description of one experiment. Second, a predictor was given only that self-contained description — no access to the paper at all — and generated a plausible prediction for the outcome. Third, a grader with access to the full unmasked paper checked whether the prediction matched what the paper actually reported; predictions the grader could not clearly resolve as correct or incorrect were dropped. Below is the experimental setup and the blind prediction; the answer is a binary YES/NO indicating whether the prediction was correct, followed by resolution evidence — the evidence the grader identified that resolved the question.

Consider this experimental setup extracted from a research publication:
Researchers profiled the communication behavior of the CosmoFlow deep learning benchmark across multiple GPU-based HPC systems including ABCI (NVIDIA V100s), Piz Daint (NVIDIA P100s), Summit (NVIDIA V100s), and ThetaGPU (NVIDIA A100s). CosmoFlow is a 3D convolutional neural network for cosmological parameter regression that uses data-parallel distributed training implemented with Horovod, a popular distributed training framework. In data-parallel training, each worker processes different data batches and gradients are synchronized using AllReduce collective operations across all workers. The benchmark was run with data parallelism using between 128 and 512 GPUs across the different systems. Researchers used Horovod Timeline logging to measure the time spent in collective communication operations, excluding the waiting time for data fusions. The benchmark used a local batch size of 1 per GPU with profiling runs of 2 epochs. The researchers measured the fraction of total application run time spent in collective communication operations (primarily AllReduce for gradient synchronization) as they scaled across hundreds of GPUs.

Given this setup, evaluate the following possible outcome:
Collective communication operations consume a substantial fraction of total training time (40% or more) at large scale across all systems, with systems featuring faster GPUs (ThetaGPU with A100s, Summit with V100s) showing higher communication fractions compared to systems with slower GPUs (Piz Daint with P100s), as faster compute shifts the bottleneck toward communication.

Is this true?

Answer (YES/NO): NO